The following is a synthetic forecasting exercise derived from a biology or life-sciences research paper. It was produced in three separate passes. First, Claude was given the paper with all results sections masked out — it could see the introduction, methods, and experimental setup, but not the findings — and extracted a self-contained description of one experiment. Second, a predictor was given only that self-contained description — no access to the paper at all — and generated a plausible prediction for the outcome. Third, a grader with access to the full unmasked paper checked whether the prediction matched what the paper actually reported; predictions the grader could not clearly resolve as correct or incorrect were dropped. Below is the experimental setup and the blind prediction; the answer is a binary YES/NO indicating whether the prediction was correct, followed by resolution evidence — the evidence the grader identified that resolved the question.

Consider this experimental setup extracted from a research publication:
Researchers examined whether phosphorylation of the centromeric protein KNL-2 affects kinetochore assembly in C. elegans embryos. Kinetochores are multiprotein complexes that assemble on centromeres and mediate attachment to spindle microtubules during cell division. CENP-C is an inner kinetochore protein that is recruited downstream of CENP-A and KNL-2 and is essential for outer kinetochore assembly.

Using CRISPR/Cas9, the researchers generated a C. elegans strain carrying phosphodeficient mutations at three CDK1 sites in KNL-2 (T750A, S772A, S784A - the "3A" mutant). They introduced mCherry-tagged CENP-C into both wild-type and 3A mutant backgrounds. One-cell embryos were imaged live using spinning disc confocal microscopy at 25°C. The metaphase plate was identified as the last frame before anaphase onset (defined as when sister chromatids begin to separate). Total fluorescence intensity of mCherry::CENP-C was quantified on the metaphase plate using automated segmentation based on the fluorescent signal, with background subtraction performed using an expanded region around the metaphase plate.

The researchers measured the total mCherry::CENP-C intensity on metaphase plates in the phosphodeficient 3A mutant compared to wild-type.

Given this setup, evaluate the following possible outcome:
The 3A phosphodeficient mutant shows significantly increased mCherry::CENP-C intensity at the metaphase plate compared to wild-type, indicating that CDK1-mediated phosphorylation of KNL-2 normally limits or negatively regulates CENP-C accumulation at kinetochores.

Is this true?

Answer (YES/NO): NO